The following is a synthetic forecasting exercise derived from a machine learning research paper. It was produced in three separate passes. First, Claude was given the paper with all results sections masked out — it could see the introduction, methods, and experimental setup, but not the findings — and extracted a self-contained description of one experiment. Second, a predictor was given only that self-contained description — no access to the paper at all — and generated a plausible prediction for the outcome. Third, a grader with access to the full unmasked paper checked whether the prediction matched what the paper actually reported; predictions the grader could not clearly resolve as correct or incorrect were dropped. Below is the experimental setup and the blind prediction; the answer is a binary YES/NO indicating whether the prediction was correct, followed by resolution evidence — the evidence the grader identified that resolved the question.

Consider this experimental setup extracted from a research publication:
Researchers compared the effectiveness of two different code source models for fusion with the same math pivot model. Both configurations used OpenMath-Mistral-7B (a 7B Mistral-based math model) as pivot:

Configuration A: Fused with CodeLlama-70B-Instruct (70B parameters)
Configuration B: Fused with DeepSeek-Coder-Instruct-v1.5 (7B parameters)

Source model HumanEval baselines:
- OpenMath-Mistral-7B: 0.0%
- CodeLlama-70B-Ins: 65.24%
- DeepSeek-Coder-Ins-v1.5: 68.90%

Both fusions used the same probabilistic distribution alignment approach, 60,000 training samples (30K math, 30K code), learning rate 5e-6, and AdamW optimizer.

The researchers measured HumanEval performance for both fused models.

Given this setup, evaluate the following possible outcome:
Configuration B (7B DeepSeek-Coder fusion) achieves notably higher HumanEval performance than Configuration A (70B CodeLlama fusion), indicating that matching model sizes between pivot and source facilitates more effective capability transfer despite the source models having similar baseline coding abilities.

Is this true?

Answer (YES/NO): NO